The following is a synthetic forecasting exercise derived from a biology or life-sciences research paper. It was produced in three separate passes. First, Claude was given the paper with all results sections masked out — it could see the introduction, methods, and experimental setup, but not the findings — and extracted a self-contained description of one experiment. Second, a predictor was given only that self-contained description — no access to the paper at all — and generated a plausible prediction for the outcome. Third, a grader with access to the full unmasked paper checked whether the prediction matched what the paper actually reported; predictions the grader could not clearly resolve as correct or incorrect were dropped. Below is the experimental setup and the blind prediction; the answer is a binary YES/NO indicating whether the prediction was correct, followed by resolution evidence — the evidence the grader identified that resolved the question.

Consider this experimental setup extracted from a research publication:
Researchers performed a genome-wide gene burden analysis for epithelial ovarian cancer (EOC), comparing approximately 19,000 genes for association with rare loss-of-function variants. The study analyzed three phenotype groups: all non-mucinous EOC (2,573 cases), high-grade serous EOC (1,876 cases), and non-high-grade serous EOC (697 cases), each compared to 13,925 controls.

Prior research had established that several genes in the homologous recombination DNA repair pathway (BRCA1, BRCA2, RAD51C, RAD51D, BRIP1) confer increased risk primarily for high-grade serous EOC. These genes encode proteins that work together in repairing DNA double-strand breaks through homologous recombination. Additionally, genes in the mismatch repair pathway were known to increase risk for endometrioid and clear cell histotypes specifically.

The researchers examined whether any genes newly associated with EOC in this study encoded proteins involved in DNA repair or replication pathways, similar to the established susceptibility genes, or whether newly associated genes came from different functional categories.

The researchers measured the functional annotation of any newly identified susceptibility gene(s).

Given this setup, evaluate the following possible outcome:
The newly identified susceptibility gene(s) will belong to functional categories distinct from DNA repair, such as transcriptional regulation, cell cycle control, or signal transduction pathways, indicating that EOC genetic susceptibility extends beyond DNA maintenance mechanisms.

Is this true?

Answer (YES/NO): NO